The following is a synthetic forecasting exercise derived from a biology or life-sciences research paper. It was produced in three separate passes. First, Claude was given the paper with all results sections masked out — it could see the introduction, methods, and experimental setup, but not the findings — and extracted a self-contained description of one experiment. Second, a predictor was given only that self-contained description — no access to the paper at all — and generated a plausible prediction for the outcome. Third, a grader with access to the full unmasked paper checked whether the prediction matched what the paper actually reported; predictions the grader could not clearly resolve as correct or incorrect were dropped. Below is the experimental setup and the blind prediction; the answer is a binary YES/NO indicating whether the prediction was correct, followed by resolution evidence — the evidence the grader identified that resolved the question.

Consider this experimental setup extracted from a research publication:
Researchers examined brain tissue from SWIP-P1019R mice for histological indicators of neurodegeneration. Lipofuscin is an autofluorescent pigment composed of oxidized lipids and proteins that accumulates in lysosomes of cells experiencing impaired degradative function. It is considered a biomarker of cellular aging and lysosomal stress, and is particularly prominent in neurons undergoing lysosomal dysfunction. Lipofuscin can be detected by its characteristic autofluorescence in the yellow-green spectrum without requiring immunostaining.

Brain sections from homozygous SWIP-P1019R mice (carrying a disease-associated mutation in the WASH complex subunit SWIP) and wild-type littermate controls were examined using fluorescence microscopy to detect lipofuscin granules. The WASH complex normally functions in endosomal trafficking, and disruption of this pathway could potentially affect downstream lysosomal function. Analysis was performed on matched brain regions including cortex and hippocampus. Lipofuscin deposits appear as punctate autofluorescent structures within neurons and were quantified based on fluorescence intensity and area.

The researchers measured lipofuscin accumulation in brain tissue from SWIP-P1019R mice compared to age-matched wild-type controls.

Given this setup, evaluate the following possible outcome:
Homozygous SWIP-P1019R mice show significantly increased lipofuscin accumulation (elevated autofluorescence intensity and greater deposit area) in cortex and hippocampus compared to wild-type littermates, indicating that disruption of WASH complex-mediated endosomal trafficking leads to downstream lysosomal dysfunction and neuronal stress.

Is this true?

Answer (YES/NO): NO